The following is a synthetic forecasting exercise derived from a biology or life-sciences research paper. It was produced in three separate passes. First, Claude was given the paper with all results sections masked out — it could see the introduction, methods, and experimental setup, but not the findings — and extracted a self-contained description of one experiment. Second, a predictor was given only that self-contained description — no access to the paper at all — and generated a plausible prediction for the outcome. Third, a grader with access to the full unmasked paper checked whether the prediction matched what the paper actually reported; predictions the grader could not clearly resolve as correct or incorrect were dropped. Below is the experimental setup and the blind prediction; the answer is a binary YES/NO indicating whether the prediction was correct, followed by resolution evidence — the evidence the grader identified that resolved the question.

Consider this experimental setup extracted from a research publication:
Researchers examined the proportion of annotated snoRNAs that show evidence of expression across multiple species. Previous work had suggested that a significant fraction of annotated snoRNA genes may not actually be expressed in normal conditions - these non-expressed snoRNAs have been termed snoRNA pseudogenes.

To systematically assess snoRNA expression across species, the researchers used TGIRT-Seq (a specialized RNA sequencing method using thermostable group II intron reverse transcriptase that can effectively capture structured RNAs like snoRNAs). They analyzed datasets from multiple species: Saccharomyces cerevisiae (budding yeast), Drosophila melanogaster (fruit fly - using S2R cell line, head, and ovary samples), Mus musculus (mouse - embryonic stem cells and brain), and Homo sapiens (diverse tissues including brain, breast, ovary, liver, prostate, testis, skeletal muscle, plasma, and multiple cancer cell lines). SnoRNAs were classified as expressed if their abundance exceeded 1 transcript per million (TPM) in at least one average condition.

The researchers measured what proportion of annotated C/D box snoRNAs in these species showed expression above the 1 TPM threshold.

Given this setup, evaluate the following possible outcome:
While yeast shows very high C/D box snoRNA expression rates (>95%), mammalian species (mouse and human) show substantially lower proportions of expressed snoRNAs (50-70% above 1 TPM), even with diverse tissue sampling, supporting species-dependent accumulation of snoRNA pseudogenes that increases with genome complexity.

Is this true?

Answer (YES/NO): NO